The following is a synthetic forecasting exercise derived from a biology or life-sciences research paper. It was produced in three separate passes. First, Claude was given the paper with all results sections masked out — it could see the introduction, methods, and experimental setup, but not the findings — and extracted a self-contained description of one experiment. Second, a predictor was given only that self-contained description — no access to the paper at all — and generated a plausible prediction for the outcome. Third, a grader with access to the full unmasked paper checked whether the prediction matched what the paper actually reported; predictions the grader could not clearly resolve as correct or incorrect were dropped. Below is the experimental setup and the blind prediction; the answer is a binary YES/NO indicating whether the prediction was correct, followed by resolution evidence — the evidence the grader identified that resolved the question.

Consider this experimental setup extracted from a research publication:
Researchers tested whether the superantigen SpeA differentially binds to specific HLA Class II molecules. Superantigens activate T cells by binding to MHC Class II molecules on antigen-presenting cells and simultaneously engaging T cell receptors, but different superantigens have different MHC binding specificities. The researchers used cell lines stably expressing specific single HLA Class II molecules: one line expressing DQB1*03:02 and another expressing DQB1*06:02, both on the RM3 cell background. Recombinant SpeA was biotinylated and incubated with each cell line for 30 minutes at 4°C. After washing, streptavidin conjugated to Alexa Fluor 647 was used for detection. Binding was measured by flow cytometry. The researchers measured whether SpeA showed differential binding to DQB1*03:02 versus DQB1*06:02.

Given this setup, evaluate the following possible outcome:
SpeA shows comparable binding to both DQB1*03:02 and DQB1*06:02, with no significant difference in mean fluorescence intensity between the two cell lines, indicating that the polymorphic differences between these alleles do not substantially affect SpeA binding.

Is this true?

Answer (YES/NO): NO